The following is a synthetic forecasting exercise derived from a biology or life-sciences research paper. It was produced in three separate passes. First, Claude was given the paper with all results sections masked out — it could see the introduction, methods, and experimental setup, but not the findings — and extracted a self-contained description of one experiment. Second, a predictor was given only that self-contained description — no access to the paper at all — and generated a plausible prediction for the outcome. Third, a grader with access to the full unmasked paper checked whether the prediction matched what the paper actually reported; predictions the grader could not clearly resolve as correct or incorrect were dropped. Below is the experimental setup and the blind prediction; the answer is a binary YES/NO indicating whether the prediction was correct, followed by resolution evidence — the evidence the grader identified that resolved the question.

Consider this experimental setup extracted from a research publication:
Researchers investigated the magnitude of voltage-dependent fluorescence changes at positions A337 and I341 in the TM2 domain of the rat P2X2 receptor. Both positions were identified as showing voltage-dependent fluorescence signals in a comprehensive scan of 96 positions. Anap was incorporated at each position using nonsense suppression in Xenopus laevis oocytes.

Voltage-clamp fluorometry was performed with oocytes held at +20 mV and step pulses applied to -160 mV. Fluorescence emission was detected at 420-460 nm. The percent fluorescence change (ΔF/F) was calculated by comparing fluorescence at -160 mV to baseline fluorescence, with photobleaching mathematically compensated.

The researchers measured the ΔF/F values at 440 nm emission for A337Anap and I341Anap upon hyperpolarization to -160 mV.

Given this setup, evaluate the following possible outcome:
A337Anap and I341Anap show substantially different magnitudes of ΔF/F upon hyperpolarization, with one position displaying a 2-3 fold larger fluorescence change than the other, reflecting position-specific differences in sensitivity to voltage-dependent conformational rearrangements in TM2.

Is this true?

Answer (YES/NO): YES